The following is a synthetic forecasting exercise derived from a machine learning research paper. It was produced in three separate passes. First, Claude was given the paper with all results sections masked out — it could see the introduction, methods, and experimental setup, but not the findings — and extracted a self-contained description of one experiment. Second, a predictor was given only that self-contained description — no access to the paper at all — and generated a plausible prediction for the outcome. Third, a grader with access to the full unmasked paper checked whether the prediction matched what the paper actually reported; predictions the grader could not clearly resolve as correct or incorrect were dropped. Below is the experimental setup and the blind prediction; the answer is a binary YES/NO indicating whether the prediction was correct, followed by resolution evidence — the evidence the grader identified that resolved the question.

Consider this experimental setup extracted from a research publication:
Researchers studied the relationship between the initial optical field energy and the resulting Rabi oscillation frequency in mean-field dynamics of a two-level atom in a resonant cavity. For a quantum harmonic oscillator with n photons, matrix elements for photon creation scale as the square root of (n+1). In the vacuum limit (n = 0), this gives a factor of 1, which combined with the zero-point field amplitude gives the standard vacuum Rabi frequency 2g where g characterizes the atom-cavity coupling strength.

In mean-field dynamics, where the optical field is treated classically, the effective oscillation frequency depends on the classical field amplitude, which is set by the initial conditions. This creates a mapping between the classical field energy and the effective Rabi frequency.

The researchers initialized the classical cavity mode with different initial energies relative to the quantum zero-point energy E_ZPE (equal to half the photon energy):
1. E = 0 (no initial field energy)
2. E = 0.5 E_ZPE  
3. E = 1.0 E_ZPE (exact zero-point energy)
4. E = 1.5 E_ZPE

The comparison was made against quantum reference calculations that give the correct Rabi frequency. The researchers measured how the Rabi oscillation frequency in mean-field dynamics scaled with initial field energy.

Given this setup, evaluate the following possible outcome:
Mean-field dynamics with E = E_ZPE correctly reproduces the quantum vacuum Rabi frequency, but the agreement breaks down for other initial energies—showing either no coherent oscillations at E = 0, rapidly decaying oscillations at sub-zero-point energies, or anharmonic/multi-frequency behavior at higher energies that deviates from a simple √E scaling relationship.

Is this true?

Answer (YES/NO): NO